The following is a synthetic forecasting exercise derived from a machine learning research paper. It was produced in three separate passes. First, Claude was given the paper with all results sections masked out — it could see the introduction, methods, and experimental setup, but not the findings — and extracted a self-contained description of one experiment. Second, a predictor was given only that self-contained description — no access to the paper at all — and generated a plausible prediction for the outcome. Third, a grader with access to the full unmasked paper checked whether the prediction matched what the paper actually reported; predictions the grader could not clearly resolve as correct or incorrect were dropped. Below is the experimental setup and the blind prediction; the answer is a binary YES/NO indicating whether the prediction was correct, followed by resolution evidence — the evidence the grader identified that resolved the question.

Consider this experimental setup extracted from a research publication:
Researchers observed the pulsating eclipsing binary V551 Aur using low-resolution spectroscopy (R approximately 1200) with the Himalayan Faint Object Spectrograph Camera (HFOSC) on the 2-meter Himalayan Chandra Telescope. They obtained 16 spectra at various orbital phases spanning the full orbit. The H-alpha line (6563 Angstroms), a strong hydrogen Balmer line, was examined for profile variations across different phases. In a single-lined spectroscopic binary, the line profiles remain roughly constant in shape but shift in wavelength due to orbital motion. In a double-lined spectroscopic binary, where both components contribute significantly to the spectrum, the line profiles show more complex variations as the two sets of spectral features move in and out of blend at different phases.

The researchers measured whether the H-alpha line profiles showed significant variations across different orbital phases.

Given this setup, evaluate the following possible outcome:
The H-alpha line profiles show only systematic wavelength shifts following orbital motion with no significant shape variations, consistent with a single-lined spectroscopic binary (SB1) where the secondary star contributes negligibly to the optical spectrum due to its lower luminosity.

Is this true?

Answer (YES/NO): NO